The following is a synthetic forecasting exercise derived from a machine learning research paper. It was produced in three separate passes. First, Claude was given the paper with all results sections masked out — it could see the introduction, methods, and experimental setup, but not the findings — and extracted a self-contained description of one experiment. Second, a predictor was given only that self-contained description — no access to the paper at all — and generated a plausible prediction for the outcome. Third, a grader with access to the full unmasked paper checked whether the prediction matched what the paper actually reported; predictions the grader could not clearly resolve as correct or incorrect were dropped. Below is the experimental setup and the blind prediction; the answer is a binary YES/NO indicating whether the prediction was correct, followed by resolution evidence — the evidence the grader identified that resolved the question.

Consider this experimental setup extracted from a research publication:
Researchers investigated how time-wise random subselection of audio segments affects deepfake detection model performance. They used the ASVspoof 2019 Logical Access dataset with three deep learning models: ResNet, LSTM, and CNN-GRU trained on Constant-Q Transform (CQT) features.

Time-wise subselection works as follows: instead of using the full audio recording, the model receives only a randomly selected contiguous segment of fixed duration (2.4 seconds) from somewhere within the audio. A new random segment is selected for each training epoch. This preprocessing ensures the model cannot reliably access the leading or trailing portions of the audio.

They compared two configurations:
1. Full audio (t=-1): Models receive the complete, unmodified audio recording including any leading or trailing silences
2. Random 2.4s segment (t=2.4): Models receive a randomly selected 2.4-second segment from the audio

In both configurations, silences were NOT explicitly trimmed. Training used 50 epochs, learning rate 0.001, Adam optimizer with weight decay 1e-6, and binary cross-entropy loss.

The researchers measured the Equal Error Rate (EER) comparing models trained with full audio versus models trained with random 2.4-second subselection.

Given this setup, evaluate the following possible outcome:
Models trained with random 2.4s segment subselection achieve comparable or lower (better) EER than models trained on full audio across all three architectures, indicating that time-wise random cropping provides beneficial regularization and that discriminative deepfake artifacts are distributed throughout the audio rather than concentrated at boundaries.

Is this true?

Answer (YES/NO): NO